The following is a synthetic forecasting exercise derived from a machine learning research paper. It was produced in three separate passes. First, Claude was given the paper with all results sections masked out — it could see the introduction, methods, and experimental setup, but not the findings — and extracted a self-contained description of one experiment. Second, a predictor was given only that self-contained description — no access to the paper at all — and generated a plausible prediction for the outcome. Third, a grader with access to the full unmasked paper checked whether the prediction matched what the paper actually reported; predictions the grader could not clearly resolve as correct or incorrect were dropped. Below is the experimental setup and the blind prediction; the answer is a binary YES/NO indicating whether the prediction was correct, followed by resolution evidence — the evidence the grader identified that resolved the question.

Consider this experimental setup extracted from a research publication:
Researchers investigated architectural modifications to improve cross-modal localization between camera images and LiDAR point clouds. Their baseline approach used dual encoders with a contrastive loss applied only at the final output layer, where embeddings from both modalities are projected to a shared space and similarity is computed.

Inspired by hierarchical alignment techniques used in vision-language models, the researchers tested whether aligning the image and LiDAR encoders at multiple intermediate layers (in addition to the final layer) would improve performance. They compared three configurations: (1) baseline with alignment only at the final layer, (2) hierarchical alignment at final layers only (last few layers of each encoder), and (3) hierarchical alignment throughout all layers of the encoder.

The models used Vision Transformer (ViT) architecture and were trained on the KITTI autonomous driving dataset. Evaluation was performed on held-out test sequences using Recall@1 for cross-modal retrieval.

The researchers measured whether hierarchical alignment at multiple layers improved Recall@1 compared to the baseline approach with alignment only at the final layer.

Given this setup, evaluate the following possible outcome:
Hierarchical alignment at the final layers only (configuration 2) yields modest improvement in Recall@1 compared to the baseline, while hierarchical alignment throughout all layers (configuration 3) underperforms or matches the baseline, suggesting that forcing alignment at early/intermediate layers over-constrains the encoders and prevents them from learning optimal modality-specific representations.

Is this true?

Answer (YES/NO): NO